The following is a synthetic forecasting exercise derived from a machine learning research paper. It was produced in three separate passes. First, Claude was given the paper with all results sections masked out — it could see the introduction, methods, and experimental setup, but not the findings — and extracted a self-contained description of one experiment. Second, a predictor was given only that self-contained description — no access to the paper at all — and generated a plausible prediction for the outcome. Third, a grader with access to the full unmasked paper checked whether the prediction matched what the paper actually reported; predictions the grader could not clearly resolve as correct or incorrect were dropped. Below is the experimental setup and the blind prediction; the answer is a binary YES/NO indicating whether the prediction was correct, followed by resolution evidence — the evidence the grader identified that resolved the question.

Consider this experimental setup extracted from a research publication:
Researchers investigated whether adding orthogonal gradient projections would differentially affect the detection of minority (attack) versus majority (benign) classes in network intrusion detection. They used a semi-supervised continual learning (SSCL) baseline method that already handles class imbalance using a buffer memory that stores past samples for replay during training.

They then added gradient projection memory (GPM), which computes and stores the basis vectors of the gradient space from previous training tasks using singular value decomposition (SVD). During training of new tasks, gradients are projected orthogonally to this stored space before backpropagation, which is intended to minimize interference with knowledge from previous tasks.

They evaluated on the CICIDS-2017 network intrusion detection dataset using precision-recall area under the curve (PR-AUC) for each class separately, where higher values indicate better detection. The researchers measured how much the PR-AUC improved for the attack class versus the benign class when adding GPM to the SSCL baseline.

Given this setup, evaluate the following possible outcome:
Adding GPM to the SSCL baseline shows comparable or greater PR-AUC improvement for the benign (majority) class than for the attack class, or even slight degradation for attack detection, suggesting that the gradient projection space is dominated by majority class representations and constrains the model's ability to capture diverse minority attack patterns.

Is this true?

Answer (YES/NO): NO